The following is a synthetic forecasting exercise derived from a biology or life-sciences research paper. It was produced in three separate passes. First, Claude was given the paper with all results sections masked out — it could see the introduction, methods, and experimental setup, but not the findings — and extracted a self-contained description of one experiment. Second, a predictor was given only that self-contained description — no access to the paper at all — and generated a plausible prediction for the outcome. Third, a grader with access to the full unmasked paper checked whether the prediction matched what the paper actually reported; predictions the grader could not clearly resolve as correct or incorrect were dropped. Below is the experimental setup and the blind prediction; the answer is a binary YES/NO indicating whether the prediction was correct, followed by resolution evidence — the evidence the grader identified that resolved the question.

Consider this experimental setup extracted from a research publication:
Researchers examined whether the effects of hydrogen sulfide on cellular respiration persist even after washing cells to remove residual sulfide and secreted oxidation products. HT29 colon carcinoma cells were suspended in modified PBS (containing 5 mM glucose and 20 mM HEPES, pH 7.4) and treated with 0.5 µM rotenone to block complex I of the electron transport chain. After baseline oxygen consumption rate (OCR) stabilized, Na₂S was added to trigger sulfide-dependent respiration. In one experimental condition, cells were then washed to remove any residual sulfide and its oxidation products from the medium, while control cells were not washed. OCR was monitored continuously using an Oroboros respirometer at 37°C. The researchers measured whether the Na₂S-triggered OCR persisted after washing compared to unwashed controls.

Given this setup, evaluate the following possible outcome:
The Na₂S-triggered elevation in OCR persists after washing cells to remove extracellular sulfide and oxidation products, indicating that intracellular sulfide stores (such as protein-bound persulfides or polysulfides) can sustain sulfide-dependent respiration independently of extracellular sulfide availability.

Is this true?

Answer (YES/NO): NO